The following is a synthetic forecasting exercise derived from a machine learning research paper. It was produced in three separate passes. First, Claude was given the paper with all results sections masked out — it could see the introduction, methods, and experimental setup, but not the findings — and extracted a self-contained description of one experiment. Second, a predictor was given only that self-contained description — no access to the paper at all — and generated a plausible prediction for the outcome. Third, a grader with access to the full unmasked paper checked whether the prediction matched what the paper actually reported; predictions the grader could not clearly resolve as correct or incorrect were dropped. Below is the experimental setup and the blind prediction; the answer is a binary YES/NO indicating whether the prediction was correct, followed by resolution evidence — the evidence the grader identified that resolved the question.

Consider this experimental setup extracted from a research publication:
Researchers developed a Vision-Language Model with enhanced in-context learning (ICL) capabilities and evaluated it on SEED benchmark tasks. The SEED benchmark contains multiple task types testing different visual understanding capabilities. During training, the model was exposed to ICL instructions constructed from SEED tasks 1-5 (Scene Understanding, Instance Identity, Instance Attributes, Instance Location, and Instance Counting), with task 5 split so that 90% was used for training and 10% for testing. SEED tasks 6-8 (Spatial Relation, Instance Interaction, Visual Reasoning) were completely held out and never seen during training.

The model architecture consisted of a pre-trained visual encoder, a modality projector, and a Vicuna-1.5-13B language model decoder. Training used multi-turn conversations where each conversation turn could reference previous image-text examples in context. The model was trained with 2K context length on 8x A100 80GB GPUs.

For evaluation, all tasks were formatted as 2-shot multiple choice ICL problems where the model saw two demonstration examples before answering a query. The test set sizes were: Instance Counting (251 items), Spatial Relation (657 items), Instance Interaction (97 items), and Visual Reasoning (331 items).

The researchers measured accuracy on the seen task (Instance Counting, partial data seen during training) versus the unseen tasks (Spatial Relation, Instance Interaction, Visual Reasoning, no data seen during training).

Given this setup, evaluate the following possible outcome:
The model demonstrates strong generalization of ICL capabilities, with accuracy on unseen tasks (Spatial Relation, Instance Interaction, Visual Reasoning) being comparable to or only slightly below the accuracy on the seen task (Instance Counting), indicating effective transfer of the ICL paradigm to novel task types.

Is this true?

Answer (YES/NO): NO